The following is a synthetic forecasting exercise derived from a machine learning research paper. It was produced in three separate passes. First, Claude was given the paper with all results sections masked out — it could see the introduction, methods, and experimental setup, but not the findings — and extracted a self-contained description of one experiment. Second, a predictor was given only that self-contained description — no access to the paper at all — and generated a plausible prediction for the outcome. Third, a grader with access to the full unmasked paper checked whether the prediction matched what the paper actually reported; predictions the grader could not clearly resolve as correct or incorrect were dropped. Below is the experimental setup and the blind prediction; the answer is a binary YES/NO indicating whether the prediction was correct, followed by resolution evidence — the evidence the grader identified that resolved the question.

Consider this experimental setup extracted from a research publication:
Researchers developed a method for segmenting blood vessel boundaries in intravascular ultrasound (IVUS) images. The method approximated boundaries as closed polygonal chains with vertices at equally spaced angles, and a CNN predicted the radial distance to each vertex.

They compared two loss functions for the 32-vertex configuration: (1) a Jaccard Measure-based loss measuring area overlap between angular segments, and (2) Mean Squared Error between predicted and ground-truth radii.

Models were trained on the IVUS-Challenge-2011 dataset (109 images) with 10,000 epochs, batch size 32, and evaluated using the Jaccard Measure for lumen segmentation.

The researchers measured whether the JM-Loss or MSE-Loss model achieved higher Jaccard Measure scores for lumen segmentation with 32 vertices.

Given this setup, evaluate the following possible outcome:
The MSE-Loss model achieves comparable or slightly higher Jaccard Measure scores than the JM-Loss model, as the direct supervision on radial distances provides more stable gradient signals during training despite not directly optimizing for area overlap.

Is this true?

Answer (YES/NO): NO